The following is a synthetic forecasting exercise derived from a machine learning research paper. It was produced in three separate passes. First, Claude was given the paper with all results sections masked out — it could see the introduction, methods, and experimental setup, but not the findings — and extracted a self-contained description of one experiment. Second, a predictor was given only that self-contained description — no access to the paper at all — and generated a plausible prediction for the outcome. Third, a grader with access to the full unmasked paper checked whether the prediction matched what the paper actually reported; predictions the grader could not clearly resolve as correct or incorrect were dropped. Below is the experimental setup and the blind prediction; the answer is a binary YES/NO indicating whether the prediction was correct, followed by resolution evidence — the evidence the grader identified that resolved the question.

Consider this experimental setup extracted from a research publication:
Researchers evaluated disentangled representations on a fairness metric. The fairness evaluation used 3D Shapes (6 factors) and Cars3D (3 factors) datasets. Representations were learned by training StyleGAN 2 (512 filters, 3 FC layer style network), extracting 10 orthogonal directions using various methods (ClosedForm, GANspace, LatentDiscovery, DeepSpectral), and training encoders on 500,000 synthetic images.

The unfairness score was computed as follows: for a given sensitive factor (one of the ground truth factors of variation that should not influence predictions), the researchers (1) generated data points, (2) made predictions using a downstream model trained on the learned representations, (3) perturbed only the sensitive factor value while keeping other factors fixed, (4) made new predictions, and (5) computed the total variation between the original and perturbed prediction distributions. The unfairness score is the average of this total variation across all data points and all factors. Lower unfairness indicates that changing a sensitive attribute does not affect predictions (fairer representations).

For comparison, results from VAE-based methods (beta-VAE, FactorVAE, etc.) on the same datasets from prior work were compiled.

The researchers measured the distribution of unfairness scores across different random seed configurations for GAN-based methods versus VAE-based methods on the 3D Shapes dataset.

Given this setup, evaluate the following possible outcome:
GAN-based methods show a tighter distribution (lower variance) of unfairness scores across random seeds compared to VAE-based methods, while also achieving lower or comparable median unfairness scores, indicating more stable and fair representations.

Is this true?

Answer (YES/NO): NO